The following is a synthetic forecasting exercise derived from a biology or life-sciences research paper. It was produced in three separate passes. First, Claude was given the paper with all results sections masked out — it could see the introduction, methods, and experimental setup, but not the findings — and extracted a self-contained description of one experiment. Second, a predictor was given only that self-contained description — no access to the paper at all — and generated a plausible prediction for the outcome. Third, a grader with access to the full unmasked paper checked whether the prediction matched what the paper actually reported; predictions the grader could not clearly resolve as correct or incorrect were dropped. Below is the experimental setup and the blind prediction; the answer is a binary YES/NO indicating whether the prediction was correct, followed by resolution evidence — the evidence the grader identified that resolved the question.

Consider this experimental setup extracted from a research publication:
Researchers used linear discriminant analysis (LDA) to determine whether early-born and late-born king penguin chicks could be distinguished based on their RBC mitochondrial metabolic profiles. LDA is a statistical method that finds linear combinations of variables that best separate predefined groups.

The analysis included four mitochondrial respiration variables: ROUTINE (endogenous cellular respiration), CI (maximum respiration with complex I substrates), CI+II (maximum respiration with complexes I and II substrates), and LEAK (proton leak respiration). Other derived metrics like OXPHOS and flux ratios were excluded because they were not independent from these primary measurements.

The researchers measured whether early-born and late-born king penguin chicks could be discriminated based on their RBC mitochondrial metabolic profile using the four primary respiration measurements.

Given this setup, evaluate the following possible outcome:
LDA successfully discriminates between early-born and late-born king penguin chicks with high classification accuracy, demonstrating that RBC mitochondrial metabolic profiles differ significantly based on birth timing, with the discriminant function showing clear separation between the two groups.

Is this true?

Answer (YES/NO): NO